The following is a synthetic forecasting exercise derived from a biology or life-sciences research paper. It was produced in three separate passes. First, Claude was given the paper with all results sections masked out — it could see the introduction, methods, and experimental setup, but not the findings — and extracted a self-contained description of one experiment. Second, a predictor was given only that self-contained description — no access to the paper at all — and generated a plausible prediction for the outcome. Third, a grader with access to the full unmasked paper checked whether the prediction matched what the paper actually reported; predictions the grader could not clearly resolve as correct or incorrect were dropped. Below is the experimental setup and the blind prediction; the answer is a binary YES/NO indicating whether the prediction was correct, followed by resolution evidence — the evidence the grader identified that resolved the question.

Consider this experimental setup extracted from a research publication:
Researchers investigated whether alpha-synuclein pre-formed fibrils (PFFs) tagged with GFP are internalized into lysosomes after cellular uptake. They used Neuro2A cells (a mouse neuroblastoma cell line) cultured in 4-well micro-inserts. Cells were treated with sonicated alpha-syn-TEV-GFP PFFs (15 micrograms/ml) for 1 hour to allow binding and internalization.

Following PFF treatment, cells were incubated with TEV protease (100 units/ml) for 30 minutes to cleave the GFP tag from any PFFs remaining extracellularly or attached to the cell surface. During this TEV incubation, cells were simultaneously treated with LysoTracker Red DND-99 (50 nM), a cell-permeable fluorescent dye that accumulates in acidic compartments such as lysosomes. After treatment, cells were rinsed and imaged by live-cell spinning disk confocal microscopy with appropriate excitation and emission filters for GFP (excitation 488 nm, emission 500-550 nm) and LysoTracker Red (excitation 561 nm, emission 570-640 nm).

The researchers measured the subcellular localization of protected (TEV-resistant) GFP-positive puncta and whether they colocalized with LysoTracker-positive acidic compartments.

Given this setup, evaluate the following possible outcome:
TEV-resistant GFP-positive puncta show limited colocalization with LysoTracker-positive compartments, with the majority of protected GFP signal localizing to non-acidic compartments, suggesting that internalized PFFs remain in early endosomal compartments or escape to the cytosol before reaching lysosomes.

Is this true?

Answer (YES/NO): YES